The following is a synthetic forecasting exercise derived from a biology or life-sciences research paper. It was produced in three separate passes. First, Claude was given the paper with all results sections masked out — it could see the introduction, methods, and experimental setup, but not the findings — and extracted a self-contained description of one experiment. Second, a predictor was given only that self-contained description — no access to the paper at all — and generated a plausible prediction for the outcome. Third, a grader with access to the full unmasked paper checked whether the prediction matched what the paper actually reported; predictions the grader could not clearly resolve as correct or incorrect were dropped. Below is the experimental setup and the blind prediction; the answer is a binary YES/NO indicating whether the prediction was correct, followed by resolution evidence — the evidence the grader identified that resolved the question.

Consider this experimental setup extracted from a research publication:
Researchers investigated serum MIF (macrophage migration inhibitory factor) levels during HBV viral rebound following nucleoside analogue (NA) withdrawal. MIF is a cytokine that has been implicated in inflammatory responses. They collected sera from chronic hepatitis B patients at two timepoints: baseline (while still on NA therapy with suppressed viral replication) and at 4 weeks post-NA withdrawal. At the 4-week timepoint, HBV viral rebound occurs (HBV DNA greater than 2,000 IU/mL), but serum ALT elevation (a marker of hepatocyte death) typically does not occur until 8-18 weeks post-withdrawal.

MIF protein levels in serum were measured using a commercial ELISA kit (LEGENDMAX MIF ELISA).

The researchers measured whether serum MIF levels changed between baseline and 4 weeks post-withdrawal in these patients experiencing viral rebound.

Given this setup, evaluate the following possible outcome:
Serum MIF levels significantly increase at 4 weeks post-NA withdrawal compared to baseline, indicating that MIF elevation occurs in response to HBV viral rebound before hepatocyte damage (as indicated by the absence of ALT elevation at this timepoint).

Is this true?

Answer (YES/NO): NO